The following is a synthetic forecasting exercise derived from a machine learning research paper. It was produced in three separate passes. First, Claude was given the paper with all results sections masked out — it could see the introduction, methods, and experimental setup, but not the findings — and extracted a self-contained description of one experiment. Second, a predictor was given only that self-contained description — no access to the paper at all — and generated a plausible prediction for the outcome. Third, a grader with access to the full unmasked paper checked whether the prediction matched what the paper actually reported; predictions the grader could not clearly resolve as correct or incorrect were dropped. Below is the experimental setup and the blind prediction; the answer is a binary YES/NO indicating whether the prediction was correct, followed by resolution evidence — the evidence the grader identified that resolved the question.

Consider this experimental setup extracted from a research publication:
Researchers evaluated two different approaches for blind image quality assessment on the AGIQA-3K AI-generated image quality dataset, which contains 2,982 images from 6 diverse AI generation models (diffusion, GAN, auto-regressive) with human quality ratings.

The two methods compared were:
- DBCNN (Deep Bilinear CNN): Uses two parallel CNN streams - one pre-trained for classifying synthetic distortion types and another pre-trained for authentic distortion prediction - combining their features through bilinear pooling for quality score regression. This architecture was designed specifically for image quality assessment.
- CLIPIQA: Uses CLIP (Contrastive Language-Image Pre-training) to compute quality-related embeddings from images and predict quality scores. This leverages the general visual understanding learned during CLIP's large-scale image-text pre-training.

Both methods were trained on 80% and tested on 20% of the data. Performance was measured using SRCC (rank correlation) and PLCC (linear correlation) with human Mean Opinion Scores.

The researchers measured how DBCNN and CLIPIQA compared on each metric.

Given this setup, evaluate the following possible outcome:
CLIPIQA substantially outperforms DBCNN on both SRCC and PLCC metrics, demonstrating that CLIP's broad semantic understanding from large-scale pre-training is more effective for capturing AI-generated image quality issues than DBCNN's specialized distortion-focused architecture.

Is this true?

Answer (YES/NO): NO